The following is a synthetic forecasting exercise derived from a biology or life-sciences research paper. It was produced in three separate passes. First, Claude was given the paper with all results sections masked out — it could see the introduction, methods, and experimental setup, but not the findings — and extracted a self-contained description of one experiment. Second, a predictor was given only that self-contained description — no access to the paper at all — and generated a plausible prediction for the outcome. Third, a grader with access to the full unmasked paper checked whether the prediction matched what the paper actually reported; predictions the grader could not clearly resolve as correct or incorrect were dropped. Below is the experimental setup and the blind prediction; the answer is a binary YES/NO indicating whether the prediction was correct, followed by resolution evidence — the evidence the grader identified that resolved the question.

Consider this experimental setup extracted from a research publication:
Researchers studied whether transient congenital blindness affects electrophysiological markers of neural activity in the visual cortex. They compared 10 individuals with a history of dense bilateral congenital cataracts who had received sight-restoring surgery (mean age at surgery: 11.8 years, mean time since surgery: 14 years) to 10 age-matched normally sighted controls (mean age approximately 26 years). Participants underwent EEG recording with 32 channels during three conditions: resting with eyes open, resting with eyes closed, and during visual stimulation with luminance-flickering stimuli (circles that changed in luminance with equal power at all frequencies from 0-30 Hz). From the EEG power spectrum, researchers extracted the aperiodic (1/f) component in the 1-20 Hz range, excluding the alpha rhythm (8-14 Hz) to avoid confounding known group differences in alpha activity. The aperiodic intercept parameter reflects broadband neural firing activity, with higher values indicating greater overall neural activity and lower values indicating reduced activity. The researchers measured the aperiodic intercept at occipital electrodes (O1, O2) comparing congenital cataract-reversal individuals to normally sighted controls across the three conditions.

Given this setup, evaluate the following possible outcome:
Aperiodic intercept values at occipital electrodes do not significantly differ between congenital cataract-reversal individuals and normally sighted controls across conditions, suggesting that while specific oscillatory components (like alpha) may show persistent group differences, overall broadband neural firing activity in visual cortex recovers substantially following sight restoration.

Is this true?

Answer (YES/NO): NO